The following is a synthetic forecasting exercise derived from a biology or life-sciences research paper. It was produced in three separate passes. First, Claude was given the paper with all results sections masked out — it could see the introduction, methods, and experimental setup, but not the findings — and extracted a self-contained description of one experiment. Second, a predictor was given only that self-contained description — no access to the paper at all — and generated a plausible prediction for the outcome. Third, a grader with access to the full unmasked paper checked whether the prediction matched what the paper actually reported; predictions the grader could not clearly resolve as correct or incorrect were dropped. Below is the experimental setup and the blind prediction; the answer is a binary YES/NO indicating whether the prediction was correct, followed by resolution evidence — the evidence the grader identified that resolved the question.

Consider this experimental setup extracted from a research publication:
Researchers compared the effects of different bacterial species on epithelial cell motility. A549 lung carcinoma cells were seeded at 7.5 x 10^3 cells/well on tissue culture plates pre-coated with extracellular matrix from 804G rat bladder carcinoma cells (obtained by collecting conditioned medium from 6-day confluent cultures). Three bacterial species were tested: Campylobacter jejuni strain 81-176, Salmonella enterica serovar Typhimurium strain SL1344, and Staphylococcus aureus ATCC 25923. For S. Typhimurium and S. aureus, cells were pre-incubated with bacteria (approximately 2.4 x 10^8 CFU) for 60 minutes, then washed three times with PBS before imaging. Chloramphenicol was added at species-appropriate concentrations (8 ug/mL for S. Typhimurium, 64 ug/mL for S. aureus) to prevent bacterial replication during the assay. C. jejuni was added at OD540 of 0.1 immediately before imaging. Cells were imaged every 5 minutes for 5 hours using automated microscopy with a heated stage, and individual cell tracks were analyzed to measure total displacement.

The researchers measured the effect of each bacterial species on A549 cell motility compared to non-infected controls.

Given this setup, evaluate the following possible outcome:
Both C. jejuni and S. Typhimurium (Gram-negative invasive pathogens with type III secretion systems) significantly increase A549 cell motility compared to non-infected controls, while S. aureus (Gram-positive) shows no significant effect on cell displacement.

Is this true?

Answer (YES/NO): NO